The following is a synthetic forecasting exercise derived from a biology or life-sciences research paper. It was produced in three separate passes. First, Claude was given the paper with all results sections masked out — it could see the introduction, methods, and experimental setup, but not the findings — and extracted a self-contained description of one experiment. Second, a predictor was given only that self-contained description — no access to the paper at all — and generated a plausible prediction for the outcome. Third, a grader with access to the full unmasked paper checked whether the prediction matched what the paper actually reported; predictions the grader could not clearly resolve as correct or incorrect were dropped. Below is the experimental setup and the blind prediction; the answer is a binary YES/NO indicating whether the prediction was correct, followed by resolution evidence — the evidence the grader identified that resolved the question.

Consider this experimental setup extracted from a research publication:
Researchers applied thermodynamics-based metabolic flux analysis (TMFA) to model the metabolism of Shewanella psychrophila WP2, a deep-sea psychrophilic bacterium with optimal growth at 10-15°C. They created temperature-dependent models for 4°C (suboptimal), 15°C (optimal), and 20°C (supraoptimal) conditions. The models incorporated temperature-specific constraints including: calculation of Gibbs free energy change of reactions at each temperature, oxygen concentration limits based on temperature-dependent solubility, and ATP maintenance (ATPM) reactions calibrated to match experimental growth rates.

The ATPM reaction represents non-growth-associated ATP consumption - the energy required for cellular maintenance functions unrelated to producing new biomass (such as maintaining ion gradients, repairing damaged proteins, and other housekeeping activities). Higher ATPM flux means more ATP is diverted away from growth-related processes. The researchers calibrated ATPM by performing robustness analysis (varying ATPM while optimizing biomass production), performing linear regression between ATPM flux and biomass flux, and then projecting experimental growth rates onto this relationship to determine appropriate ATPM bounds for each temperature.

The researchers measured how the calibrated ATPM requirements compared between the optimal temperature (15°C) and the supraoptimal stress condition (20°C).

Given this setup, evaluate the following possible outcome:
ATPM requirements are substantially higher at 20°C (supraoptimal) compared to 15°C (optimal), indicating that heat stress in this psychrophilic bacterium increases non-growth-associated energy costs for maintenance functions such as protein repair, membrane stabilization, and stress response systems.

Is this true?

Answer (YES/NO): YES